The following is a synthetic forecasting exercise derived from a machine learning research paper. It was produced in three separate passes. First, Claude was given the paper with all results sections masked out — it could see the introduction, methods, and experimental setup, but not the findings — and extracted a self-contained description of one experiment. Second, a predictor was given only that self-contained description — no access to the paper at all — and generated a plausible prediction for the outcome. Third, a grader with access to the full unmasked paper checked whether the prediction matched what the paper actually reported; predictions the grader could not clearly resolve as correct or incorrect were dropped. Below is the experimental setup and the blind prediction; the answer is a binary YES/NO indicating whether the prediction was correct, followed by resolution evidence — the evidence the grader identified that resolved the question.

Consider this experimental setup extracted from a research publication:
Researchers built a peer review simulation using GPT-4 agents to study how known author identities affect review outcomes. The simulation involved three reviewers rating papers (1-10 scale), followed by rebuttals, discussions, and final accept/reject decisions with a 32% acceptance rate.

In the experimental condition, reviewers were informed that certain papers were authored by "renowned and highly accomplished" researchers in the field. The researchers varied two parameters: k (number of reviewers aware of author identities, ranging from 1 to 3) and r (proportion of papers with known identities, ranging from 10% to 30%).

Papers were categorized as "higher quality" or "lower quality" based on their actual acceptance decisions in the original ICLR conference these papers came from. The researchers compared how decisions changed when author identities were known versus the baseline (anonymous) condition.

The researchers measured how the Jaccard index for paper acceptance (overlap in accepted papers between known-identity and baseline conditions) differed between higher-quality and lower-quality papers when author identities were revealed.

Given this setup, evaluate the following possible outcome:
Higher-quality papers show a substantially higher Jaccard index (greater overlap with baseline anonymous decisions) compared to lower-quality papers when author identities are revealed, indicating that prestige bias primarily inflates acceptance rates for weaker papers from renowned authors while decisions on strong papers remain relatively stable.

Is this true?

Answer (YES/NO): YES